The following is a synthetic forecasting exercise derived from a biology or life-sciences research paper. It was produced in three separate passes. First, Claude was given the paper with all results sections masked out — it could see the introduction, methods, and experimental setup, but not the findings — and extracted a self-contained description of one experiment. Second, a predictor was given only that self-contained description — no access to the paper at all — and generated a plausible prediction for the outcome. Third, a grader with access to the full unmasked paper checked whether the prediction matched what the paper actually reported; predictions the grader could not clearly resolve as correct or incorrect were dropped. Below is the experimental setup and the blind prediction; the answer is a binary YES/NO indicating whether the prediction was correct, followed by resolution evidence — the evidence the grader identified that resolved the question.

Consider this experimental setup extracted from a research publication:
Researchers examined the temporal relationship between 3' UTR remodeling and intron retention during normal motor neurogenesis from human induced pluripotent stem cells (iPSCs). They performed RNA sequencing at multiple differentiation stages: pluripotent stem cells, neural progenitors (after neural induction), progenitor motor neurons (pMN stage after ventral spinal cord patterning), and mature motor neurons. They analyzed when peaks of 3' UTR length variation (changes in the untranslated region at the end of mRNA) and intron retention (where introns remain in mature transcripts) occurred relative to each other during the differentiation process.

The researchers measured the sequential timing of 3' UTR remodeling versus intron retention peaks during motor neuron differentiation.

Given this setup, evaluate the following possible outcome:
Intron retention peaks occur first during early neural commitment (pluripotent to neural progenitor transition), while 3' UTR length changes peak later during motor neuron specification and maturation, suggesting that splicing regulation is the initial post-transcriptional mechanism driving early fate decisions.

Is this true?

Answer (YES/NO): NO